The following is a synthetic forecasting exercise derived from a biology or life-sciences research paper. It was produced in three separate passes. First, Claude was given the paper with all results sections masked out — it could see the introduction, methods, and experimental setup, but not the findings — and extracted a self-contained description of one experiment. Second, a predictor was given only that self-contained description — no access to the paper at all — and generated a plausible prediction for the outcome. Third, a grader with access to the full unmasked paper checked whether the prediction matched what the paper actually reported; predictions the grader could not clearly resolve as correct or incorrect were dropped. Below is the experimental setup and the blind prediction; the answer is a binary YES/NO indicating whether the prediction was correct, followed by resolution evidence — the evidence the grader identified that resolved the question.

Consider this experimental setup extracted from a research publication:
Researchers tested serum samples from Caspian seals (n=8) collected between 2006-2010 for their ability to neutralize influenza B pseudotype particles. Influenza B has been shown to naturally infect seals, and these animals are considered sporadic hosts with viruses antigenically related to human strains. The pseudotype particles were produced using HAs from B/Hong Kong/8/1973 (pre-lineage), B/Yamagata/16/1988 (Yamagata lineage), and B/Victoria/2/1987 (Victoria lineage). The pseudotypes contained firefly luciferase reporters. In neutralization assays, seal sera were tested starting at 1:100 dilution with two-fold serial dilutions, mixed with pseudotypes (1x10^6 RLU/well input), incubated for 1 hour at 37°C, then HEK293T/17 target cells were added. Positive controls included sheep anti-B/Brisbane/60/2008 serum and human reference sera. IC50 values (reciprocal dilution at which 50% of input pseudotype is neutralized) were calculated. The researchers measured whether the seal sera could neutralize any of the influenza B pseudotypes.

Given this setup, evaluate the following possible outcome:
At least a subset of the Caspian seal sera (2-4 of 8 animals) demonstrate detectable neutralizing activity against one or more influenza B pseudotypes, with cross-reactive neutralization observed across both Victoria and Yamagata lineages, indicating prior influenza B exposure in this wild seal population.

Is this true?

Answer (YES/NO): NO